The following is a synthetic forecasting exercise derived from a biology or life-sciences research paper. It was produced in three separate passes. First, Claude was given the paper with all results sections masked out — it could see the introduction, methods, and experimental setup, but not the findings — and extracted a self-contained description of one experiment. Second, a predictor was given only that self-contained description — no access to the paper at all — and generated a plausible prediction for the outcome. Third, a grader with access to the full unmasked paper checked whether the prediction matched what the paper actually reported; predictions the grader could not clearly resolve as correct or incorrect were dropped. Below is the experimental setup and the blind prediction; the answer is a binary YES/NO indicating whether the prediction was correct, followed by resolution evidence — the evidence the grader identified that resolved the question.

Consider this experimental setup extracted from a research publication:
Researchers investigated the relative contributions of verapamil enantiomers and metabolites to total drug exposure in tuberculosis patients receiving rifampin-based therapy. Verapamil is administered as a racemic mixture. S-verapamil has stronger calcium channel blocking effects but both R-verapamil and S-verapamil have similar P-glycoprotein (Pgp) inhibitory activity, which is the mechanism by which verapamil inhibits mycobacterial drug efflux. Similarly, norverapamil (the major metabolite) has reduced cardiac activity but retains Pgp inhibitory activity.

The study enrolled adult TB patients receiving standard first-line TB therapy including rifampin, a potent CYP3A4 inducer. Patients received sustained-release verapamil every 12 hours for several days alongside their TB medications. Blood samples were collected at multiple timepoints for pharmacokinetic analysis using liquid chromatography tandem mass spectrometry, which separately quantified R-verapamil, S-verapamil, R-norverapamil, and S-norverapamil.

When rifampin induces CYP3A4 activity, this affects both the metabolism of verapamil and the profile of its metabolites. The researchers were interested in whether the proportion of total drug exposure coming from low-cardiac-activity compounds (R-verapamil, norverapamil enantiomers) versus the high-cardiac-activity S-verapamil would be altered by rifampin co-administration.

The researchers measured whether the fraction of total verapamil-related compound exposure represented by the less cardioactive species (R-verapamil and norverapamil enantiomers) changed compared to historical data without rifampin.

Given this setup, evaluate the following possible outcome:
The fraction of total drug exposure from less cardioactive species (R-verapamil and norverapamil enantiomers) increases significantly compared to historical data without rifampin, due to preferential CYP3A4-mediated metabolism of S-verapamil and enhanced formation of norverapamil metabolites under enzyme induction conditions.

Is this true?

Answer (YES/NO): YES